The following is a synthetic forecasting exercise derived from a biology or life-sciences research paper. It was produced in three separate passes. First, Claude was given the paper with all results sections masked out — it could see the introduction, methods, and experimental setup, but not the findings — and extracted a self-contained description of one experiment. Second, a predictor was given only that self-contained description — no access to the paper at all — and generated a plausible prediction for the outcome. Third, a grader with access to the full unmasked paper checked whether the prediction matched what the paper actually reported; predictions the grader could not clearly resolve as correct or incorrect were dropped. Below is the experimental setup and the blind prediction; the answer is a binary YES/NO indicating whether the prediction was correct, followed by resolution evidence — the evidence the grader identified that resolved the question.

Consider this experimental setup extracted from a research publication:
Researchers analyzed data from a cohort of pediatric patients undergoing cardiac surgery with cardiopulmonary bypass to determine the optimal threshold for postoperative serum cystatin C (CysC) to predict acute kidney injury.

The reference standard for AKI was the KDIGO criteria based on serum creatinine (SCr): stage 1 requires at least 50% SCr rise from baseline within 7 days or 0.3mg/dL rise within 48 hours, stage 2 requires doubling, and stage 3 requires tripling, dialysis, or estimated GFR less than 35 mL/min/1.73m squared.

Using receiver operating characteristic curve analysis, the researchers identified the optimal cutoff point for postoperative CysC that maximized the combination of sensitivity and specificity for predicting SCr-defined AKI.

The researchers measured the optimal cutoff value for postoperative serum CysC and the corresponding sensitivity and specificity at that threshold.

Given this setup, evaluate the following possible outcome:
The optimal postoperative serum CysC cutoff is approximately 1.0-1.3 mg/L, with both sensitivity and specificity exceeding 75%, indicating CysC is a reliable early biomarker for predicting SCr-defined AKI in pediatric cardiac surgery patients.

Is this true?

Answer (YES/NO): NO